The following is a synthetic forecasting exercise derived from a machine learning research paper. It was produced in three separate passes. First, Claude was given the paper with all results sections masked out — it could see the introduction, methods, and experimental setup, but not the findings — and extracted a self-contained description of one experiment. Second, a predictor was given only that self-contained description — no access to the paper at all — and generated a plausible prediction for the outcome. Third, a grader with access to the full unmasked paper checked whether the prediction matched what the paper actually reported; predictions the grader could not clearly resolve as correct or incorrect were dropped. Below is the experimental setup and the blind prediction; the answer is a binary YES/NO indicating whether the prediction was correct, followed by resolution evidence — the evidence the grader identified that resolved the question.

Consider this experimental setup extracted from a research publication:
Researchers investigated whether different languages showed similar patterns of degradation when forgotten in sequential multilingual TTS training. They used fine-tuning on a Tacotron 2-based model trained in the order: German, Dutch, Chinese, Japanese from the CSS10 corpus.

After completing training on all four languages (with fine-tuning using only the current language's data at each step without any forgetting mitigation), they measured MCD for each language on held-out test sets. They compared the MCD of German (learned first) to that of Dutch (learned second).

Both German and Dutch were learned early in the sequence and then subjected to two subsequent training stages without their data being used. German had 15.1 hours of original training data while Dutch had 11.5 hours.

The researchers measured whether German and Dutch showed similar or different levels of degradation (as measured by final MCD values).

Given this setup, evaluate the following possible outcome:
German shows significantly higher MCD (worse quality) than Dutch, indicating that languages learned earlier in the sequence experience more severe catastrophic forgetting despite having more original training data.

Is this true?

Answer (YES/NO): NO